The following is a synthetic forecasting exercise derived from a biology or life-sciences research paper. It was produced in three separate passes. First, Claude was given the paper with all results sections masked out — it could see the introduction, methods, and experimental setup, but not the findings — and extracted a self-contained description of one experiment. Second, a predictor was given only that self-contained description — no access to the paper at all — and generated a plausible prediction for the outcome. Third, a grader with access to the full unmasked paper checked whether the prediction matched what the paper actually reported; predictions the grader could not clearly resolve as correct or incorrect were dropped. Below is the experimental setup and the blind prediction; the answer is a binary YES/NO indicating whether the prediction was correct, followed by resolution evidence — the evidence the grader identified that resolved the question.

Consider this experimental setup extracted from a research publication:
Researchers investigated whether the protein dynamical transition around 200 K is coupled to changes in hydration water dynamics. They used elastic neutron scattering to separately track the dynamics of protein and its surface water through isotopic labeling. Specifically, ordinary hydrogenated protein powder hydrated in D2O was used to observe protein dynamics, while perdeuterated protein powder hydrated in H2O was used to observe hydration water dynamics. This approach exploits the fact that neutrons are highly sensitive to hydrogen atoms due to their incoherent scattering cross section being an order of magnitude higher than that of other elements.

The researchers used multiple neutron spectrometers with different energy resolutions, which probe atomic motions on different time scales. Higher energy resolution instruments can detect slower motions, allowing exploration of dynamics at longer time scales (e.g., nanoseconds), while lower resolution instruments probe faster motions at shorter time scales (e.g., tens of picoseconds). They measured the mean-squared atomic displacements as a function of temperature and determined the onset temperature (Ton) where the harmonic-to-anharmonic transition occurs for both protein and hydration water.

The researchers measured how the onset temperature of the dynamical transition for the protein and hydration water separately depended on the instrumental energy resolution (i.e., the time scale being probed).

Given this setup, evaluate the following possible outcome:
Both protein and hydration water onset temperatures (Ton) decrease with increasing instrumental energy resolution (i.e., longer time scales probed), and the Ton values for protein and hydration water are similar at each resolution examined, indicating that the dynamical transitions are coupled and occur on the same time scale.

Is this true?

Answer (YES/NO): NO